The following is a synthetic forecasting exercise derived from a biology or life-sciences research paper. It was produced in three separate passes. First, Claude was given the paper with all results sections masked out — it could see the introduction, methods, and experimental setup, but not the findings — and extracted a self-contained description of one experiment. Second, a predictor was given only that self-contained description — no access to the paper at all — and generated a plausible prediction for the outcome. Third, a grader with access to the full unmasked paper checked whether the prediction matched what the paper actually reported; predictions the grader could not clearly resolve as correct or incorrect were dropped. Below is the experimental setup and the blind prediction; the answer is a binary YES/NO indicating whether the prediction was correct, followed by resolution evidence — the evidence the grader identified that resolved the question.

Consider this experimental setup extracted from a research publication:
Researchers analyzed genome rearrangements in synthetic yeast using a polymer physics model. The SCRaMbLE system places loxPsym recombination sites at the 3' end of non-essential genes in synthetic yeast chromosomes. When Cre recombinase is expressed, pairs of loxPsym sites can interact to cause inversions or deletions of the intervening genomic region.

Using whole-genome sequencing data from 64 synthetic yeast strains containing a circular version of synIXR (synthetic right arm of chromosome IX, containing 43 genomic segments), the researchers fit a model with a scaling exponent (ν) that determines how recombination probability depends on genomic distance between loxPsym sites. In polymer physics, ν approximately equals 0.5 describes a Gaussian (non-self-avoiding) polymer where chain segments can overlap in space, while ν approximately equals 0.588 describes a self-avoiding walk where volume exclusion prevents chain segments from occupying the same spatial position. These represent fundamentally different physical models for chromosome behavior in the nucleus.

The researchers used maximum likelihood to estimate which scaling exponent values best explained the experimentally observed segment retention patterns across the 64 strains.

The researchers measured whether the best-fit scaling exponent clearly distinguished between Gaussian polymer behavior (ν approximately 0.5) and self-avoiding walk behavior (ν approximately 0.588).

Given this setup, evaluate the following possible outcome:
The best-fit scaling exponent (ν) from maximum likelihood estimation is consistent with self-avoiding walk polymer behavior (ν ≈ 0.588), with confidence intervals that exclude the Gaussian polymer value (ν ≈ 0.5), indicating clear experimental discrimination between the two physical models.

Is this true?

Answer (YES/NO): NO